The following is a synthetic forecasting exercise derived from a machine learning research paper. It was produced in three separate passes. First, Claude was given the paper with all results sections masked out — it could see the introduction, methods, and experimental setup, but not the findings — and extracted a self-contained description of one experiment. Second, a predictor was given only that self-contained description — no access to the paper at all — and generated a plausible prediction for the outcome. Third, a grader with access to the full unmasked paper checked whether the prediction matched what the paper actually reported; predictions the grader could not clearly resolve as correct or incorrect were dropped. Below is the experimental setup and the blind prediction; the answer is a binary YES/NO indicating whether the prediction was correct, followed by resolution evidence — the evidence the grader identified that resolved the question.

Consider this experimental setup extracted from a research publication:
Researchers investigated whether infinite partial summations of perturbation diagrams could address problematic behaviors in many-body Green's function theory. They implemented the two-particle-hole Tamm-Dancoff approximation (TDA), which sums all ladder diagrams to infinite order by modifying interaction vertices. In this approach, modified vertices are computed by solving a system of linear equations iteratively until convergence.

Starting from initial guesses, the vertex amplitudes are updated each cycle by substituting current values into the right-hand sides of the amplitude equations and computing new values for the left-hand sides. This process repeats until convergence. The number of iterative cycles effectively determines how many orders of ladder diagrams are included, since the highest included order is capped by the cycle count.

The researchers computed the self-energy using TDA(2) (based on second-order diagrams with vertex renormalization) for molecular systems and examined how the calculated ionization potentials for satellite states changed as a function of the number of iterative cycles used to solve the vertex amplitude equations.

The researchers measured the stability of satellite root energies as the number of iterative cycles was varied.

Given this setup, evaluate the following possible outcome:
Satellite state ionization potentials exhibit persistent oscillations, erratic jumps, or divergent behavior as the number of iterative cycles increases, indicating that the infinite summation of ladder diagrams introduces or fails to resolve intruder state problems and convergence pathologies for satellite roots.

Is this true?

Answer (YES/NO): YES